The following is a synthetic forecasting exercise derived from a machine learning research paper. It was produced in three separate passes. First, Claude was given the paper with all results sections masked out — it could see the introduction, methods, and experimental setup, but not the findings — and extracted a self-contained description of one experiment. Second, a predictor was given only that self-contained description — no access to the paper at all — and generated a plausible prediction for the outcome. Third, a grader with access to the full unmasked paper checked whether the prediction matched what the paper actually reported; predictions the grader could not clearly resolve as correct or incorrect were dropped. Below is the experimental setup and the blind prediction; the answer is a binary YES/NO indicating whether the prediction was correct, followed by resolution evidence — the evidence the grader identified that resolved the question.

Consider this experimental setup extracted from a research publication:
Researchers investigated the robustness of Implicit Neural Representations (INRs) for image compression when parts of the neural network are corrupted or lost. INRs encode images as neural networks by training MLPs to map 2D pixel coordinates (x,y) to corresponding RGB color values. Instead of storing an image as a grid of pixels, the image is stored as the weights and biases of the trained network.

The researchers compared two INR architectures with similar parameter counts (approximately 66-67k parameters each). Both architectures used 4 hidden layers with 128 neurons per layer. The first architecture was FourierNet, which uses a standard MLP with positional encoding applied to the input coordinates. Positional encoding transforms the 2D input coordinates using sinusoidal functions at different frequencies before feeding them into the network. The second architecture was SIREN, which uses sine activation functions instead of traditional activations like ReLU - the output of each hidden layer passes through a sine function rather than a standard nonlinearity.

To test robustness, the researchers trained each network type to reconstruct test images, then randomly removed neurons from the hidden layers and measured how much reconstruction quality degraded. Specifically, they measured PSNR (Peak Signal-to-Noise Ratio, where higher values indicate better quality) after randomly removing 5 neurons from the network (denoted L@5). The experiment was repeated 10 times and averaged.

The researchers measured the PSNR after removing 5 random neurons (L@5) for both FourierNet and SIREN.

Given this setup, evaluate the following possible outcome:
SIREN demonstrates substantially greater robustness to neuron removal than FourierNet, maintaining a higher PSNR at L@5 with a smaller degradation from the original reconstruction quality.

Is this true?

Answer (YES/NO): NO